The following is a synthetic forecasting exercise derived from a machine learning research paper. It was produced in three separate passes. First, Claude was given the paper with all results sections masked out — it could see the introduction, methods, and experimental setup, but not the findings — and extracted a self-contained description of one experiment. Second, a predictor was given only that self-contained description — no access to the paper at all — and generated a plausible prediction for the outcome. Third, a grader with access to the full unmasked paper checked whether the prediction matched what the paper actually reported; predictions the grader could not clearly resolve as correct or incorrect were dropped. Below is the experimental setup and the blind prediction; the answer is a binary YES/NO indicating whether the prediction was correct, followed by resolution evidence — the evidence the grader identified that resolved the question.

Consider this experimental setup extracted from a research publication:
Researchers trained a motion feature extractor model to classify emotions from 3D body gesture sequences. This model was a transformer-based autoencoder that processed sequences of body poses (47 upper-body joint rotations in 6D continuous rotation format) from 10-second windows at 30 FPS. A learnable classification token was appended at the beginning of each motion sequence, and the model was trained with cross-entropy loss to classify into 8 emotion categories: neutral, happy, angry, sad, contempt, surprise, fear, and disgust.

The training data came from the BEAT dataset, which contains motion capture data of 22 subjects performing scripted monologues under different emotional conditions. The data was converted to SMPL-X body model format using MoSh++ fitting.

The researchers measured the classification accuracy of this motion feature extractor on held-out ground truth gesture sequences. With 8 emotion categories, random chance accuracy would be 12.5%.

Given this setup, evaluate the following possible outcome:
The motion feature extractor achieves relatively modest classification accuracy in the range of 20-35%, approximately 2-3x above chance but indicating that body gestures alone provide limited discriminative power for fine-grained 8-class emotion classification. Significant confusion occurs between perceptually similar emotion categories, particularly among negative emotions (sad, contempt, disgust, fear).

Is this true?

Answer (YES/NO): NO